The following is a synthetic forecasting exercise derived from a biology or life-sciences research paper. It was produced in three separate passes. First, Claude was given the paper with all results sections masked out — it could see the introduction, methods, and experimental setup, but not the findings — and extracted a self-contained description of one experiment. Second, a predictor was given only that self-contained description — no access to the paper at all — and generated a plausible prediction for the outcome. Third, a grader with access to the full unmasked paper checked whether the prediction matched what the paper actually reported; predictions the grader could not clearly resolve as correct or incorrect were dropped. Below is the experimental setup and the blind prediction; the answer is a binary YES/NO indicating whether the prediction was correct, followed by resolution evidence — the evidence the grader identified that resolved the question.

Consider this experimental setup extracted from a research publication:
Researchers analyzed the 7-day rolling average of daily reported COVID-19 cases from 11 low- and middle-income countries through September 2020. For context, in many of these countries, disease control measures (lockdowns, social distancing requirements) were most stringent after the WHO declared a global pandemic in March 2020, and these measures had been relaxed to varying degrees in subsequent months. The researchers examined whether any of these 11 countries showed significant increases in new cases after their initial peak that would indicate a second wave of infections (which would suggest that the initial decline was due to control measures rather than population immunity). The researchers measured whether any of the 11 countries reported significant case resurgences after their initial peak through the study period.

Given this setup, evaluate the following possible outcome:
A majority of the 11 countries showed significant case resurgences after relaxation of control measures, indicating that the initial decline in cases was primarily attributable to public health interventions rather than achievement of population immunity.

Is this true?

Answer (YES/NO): NO